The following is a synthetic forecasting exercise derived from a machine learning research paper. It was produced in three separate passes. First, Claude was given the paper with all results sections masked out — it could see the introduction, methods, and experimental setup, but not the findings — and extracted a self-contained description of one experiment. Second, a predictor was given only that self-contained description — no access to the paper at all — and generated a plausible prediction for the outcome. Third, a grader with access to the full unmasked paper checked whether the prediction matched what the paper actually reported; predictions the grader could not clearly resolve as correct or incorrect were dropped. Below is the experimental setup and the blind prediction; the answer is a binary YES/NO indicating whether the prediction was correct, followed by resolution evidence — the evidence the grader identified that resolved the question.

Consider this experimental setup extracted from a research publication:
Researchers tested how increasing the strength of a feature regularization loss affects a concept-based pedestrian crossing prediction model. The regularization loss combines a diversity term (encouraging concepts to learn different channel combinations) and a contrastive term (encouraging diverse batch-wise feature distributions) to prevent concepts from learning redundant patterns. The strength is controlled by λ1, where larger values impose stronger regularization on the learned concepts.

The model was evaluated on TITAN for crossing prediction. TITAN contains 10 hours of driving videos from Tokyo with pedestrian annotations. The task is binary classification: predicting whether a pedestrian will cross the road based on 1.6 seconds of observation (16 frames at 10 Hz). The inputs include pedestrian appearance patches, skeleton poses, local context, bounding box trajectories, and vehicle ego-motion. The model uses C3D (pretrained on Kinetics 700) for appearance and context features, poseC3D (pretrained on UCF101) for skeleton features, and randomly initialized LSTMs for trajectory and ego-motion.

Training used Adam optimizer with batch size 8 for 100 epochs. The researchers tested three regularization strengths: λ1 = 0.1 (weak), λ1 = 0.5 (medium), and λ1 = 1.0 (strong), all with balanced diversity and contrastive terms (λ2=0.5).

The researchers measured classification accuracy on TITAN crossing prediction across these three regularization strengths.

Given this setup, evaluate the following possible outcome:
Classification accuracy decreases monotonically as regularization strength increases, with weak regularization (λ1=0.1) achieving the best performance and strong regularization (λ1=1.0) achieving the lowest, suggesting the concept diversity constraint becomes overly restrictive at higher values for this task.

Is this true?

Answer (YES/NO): NO